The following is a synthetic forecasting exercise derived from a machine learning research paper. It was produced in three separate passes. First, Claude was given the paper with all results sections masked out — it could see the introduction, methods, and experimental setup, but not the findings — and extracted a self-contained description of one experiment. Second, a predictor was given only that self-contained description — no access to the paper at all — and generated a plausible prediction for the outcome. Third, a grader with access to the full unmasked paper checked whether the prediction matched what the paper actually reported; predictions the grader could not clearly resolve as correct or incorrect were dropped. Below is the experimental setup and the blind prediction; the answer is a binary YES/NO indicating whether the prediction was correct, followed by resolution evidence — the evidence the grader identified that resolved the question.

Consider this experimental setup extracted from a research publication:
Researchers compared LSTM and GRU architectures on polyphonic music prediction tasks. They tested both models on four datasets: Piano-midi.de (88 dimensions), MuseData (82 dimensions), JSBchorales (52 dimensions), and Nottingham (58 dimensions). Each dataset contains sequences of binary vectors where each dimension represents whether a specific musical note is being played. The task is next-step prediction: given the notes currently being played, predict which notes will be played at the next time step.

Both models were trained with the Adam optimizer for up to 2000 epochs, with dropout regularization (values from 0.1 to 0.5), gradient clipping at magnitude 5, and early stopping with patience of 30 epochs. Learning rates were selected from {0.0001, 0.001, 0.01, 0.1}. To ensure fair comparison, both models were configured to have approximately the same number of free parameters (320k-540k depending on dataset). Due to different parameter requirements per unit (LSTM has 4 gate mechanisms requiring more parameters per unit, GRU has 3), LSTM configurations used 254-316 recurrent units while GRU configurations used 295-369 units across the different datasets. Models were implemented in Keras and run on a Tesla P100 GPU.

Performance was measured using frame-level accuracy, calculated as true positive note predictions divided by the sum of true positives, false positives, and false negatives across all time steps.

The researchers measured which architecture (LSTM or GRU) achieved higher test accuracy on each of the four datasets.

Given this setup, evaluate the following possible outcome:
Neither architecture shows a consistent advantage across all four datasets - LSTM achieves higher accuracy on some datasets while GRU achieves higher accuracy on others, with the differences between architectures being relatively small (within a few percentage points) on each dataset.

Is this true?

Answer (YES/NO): NO